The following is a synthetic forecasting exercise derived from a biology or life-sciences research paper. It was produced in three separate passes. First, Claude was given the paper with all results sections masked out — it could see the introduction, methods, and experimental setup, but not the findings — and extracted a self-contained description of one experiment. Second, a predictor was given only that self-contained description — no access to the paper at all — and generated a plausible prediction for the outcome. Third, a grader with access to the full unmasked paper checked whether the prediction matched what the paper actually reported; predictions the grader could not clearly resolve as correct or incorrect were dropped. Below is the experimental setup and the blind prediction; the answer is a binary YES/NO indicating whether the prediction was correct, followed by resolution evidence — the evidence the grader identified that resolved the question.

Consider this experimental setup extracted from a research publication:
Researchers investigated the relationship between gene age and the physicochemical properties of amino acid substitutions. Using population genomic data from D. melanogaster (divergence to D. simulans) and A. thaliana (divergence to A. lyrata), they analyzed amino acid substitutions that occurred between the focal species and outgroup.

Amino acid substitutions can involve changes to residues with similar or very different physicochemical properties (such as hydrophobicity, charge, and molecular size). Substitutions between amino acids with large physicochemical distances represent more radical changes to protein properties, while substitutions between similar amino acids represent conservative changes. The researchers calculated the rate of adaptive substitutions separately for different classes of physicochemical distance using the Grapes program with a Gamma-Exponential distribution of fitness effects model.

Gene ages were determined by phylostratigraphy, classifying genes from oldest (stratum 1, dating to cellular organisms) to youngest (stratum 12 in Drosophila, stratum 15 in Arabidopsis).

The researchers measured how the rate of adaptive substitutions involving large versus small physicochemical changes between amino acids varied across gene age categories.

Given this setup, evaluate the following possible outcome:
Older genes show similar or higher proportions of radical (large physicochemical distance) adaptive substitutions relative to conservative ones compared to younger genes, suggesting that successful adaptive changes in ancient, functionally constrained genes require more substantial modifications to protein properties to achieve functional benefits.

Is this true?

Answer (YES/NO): NO